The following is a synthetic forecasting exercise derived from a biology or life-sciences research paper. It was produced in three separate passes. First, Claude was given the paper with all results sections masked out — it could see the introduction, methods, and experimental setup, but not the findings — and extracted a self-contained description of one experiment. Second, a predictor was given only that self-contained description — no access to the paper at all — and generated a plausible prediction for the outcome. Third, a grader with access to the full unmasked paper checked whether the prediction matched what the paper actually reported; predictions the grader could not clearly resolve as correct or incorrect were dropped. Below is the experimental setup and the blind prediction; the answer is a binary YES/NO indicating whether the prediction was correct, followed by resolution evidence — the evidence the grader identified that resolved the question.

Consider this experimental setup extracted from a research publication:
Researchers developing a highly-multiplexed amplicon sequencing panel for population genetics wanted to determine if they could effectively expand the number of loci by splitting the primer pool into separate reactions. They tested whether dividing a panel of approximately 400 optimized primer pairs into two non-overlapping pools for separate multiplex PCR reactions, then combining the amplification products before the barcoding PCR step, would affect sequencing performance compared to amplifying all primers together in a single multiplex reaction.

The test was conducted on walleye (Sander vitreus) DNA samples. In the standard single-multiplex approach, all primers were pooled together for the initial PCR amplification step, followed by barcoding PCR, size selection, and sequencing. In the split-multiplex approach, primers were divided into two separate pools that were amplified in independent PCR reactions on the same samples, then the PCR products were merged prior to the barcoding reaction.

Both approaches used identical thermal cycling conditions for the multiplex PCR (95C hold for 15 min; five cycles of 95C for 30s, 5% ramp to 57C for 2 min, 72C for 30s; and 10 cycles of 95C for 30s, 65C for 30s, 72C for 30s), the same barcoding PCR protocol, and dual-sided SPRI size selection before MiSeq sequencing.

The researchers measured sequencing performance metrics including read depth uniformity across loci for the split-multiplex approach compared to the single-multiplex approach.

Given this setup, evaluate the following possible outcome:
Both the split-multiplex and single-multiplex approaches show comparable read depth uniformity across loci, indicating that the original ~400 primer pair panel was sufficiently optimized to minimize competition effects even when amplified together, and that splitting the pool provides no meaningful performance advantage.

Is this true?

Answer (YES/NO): YES